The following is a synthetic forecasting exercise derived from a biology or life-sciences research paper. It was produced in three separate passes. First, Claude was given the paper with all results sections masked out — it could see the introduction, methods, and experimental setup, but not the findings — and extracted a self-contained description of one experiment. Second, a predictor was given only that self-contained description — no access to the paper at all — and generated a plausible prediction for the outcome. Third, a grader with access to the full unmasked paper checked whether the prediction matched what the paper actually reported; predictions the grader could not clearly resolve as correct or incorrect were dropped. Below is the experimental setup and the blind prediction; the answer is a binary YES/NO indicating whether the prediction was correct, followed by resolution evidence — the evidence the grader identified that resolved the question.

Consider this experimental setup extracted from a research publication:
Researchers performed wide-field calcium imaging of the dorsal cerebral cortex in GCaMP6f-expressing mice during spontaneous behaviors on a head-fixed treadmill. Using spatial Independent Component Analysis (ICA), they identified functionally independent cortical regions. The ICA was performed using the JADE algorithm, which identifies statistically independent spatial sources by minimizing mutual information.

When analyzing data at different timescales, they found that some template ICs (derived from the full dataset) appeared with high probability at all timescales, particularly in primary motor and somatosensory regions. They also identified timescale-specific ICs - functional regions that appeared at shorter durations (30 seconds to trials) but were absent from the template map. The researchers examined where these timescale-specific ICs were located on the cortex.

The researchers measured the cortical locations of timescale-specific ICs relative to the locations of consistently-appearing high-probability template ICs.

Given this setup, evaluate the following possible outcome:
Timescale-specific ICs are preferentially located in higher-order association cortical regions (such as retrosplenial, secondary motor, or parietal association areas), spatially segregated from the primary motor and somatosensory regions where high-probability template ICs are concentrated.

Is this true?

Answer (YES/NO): NO